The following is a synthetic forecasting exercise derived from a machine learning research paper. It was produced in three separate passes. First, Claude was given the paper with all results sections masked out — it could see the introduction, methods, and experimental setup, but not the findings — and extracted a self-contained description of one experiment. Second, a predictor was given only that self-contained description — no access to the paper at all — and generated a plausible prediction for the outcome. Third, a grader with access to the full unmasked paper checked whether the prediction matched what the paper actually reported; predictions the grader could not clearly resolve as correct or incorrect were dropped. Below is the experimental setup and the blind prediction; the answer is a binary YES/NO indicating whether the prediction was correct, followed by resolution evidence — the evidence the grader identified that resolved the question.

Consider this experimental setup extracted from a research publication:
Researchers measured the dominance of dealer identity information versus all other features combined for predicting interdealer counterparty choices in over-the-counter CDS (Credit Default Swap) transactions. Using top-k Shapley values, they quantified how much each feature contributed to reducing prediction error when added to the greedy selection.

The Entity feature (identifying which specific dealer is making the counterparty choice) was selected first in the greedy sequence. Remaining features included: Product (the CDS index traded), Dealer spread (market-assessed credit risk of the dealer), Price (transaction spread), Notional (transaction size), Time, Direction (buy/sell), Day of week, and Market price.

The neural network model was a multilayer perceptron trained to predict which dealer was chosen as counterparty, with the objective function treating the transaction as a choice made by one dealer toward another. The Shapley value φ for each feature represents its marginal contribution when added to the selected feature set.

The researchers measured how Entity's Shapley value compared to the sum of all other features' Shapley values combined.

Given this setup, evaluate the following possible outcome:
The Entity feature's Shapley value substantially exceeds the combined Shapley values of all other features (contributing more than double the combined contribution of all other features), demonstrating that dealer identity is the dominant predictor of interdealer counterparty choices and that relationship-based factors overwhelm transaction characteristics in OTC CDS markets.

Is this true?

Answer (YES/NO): YES